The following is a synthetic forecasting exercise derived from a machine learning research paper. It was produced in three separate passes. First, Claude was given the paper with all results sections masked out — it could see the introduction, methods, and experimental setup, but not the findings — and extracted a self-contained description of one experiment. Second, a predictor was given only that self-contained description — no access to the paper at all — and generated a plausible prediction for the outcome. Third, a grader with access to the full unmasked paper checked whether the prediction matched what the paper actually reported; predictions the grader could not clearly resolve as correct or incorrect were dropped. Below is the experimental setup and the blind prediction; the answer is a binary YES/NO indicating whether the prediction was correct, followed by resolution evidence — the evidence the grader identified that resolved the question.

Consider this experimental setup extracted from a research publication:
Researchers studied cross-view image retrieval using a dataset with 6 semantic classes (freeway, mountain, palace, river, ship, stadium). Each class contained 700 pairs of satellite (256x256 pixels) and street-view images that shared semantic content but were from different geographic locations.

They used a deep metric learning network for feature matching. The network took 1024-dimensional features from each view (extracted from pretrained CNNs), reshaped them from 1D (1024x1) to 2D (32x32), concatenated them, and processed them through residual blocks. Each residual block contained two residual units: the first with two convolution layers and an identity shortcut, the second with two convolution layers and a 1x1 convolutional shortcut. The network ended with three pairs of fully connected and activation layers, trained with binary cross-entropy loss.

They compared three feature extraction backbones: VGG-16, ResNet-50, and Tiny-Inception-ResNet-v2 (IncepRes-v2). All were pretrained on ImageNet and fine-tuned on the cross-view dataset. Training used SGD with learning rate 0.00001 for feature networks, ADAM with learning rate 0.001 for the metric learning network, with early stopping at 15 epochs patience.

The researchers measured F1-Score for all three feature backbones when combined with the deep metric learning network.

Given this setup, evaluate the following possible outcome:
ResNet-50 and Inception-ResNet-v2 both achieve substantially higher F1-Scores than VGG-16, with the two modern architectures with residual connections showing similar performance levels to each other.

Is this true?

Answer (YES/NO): NO